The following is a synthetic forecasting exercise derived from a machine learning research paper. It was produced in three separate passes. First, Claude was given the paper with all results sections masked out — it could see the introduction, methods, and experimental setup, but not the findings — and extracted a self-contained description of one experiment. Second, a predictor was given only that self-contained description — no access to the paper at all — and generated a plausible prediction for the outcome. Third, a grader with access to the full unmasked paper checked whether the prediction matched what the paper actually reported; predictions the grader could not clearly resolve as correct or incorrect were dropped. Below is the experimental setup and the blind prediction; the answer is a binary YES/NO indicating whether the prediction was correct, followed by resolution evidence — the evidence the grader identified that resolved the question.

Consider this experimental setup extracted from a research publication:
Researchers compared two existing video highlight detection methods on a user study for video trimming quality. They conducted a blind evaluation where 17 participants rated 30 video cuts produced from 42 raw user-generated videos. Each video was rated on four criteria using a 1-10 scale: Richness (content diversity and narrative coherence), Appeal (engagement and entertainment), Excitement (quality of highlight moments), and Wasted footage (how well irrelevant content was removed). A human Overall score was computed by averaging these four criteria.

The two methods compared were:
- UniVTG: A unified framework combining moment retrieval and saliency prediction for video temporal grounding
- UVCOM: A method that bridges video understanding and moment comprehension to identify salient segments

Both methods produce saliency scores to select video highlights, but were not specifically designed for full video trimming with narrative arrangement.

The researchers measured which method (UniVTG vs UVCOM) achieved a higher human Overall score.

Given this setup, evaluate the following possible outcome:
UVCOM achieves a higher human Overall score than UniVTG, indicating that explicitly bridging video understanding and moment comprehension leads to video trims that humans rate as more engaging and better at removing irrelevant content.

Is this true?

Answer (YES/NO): NO